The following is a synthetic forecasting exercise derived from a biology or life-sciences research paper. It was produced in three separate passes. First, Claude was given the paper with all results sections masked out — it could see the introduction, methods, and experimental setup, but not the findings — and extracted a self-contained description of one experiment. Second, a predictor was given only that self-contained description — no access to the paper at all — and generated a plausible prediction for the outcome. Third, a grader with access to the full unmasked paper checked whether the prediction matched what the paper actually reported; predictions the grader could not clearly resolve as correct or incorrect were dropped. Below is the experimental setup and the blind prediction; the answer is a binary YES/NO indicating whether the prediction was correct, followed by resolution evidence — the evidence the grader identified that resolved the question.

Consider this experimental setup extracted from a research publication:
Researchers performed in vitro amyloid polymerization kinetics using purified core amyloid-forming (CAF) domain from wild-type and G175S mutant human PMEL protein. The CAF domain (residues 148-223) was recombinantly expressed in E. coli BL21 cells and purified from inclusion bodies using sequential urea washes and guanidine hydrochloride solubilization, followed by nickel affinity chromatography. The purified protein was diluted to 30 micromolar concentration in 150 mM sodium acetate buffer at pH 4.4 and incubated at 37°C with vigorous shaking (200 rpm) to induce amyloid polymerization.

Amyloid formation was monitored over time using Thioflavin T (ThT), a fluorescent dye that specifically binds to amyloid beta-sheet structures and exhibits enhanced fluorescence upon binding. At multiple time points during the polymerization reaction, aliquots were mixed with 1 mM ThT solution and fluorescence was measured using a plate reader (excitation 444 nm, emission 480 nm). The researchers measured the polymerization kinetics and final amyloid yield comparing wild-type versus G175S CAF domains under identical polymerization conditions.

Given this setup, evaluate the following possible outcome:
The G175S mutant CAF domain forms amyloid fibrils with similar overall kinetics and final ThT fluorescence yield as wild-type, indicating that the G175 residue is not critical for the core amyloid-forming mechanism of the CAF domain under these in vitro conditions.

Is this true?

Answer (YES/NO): NO